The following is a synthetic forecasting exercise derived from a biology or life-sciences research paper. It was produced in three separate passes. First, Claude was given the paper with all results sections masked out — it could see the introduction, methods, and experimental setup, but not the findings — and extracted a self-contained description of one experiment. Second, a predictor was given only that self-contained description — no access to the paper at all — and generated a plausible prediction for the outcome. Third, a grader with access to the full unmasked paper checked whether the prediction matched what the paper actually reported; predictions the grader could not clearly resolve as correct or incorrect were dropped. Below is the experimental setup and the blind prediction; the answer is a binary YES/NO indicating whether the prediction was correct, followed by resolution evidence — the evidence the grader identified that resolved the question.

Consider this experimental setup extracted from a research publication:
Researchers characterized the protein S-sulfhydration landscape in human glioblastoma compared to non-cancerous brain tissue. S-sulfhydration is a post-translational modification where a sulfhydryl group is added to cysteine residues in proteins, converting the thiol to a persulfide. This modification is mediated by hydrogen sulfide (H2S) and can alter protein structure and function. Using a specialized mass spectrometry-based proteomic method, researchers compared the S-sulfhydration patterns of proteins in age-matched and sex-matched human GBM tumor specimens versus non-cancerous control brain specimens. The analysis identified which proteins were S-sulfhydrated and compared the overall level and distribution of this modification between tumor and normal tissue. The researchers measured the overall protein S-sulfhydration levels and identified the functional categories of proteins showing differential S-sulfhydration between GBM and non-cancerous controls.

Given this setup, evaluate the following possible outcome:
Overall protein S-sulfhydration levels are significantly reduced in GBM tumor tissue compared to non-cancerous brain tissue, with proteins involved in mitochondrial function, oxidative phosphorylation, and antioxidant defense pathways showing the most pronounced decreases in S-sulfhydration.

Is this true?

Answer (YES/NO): NO